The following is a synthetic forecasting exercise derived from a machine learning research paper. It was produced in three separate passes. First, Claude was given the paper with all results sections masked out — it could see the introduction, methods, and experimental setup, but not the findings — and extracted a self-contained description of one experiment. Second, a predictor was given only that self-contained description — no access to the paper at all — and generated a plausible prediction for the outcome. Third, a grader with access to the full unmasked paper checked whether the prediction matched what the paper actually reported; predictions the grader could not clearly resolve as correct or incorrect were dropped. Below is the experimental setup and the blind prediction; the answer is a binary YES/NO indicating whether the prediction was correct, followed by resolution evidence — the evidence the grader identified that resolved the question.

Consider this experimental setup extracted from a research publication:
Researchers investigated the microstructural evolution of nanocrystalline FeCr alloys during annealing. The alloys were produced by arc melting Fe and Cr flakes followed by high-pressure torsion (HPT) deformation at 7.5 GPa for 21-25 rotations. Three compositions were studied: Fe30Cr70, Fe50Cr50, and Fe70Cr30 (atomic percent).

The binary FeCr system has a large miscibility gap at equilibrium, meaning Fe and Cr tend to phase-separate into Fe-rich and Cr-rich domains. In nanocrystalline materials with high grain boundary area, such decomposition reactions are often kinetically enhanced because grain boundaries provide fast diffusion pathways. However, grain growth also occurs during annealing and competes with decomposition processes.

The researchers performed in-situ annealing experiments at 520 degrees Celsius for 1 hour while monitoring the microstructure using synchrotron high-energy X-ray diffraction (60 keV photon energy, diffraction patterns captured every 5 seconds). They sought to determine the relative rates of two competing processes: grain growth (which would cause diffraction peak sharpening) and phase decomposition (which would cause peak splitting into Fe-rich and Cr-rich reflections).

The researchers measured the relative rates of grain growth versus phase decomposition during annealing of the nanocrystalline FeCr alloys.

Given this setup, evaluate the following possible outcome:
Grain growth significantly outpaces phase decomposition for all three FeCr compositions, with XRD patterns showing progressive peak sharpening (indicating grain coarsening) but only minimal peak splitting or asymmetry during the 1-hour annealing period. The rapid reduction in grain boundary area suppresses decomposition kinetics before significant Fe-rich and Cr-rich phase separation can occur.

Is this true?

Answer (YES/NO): YES